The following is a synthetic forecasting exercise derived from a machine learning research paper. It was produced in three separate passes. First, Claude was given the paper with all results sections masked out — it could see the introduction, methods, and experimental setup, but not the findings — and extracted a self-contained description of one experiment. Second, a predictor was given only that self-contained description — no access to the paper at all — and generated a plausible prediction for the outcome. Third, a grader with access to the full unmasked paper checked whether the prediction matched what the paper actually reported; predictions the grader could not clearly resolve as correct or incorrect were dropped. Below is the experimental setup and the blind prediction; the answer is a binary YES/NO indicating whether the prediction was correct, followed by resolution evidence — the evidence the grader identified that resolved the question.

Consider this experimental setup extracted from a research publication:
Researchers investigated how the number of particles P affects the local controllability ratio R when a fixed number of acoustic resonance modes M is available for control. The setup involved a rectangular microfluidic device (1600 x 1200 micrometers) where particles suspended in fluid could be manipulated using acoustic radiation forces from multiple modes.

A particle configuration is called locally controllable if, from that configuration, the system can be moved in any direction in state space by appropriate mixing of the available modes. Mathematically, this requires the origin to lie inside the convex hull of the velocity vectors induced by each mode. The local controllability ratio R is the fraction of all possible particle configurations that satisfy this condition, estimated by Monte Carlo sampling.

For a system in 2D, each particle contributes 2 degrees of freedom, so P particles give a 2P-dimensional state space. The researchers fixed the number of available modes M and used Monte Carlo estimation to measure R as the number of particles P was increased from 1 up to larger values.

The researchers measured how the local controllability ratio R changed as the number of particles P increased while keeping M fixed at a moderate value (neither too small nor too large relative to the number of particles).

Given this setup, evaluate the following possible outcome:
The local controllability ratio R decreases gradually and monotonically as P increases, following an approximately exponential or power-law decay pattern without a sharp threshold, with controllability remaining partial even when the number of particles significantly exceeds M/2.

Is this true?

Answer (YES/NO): NO